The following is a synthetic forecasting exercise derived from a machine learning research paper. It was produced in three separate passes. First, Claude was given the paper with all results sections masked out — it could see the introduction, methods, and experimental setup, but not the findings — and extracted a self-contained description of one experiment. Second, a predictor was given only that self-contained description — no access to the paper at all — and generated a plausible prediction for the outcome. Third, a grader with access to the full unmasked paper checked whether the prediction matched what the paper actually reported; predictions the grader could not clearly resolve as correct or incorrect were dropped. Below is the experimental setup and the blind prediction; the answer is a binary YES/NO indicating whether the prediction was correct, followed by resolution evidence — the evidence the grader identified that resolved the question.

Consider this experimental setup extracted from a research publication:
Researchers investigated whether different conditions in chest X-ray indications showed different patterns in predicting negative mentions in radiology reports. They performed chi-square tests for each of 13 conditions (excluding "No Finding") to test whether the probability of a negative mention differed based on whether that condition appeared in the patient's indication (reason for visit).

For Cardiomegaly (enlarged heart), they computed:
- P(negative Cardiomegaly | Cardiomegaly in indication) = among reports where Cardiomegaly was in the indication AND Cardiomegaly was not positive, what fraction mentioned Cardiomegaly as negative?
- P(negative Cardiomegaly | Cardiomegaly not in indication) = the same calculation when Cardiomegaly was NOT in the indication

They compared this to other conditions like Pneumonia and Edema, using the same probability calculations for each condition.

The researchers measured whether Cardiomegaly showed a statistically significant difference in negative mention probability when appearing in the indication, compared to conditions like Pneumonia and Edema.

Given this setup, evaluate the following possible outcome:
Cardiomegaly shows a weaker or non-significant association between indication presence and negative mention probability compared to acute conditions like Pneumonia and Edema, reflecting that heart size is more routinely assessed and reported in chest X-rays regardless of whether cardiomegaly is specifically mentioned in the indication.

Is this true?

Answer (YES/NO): YES